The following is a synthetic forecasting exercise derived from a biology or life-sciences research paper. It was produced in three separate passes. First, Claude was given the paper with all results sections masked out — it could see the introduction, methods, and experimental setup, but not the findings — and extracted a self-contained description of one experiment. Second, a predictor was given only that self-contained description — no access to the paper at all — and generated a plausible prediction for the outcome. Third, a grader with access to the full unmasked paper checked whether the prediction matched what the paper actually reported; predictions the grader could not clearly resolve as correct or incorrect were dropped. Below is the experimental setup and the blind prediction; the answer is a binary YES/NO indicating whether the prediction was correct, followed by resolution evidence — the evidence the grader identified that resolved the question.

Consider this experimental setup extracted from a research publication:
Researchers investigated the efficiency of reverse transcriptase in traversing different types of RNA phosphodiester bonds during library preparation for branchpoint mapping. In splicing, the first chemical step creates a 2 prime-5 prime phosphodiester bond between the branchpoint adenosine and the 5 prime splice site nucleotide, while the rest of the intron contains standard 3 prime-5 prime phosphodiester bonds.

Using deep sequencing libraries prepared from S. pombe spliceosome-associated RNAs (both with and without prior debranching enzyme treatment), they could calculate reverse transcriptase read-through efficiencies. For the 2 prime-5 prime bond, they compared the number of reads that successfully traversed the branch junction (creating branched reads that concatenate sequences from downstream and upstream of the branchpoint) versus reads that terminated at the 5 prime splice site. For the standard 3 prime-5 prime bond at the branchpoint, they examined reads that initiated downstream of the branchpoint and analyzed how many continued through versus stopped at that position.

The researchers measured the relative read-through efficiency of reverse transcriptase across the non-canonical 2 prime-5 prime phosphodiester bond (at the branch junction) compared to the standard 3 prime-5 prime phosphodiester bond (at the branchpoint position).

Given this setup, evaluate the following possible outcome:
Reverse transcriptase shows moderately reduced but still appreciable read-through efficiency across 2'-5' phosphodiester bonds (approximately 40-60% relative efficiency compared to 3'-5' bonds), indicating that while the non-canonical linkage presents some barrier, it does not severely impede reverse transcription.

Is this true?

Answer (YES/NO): NO